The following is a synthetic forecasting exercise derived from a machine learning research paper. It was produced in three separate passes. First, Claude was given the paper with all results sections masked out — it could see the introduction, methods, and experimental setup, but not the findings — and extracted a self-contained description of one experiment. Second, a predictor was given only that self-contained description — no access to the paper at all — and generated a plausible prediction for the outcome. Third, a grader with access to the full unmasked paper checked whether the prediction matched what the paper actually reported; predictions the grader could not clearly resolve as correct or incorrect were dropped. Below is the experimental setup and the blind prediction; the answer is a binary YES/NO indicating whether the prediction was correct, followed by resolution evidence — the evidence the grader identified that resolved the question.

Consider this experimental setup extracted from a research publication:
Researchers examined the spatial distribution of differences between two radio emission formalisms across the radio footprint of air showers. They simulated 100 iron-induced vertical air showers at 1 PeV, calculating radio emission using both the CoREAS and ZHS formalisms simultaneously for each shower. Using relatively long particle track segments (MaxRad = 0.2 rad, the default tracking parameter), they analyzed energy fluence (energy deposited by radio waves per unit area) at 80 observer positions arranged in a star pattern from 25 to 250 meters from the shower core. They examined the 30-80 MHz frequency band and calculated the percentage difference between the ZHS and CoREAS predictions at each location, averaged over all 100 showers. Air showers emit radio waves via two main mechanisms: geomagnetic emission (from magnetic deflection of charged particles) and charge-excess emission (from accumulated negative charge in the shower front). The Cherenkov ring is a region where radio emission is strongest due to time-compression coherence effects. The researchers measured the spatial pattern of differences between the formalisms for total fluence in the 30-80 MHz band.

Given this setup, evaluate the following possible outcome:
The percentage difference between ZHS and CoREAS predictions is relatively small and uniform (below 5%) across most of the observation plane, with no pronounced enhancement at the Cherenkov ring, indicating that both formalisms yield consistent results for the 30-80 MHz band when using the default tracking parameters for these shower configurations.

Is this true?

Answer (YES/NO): NO